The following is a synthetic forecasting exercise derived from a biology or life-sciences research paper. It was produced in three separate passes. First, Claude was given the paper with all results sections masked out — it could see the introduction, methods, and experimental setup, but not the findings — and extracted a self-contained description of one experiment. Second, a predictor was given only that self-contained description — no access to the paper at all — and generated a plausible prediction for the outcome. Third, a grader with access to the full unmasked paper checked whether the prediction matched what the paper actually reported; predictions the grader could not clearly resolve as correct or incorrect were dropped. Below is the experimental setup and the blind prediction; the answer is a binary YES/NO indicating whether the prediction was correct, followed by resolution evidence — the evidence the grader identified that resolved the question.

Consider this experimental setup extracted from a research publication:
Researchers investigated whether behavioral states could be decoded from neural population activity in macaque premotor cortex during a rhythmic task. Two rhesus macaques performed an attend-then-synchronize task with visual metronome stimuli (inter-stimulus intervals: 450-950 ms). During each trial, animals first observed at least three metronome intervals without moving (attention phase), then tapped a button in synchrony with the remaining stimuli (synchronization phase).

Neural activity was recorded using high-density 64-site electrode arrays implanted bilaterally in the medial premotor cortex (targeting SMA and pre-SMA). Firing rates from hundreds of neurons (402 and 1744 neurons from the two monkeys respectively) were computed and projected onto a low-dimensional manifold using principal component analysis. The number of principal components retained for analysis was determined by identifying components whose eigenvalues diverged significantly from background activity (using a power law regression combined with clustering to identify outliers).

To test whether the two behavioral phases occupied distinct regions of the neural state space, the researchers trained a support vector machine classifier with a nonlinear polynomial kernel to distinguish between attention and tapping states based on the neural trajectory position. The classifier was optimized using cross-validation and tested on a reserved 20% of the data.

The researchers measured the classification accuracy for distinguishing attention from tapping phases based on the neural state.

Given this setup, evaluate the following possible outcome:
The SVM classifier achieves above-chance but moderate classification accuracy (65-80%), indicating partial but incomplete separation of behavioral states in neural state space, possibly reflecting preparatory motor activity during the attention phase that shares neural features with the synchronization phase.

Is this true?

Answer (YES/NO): NO